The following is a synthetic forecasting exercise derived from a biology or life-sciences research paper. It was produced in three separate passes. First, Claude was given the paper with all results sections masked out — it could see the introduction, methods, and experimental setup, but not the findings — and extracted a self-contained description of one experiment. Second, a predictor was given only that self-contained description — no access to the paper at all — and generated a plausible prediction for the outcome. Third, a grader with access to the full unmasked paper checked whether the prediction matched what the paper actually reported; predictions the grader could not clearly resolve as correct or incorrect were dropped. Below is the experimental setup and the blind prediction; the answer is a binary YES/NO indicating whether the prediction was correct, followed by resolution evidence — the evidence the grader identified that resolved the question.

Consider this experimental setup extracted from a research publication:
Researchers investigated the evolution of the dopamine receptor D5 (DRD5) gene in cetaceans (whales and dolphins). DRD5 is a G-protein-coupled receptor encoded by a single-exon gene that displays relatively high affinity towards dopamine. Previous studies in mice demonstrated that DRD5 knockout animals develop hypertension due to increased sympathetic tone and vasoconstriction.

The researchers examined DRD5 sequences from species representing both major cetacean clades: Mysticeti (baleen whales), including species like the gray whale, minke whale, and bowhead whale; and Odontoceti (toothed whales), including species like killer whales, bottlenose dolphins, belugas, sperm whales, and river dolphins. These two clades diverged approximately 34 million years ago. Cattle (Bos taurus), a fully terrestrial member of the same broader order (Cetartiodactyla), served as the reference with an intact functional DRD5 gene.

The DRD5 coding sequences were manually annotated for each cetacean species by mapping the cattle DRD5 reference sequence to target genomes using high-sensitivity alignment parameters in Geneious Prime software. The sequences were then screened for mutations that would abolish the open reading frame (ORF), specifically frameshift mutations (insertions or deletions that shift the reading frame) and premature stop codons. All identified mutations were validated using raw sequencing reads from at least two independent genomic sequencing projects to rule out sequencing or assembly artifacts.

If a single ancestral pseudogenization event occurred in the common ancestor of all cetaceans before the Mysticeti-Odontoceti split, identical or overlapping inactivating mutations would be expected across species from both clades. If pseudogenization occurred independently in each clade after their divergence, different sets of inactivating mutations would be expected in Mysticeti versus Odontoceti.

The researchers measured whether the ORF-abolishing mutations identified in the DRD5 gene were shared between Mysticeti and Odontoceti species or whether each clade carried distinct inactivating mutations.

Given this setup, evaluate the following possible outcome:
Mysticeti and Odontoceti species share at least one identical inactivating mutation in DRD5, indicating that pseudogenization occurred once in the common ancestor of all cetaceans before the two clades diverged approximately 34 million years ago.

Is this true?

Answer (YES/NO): NO